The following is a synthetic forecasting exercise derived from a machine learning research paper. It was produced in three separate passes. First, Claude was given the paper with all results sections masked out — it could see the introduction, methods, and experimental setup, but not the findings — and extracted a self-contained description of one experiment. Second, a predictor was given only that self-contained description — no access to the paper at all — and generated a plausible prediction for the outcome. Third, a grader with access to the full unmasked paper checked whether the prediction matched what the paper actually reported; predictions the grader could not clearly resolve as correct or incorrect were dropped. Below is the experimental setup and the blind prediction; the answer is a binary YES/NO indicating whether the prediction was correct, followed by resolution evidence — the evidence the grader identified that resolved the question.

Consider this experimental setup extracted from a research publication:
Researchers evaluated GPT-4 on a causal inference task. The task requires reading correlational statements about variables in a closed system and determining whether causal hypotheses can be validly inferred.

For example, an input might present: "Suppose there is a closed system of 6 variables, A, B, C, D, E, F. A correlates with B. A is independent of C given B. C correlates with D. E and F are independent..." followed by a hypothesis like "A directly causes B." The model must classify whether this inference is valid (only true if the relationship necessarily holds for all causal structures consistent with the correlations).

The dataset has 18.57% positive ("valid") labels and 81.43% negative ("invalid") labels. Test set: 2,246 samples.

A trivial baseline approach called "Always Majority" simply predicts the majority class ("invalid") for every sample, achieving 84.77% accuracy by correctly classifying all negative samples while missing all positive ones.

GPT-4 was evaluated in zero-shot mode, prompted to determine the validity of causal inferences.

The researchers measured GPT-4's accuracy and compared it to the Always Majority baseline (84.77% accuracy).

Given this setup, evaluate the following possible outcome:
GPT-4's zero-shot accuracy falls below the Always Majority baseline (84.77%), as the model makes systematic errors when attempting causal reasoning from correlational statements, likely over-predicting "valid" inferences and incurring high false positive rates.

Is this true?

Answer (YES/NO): YES